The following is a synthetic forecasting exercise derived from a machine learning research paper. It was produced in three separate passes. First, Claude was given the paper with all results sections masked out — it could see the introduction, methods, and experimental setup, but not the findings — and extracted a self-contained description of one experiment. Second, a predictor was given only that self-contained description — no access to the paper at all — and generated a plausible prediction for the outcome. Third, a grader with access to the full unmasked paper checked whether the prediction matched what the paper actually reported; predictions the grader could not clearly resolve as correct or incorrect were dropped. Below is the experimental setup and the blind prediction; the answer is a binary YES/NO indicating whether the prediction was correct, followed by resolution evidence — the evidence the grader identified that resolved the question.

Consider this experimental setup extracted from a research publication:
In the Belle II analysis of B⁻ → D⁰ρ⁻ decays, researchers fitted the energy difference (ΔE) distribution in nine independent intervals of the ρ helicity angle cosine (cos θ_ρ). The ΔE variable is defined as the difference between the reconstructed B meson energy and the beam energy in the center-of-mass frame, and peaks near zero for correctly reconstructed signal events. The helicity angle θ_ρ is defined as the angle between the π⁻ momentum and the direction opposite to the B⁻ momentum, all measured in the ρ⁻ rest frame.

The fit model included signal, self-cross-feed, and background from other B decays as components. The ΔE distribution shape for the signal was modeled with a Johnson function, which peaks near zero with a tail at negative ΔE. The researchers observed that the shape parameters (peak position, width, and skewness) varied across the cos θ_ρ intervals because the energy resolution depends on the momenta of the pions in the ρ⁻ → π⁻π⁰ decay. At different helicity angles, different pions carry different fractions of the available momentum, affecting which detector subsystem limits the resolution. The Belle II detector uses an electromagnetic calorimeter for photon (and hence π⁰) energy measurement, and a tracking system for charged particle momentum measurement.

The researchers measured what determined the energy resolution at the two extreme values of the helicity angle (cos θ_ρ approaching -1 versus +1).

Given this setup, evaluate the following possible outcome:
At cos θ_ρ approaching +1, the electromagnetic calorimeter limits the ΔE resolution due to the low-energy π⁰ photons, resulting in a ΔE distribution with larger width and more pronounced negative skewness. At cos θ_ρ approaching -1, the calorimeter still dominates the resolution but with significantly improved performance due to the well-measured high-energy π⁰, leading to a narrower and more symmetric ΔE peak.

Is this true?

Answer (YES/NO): NO